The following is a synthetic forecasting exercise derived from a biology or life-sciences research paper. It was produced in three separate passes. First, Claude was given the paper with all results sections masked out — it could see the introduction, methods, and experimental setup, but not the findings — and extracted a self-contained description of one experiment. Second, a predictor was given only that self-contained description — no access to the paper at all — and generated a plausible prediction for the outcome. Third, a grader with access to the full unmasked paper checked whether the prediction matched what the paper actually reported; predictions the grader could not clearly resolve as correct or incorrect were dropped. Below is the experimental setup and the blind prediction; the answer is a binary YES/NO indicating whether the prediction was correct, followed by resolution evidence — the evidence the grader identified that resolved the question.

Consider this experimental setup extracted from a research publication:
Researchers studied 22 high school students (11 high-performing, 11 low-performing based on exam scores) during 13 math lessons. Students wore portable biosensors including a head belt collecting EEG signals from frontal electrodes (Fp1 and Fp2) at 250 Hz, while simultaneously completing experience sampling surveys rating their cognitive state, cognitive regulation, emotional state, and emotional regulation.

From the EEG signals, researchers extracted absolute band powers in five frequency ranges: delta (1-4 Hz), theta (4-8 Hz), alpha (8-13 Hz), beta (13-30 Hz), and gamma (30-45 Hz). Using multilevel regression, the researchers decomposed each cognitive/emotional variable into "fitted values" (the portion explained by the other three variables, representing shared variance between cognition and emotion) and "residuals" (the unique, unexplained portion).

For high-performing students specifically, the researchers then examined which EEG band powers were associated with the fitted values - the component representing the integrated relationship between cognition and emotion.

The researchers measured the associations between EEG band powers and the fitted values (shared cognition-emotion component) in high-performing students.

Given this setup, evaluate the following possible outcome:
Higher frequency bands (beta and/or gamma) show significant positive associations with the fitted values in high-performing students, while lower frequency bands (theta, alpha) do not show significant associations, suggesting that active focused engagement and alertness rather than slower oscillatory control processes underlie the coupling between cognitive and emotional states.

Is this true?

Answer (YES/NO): NO